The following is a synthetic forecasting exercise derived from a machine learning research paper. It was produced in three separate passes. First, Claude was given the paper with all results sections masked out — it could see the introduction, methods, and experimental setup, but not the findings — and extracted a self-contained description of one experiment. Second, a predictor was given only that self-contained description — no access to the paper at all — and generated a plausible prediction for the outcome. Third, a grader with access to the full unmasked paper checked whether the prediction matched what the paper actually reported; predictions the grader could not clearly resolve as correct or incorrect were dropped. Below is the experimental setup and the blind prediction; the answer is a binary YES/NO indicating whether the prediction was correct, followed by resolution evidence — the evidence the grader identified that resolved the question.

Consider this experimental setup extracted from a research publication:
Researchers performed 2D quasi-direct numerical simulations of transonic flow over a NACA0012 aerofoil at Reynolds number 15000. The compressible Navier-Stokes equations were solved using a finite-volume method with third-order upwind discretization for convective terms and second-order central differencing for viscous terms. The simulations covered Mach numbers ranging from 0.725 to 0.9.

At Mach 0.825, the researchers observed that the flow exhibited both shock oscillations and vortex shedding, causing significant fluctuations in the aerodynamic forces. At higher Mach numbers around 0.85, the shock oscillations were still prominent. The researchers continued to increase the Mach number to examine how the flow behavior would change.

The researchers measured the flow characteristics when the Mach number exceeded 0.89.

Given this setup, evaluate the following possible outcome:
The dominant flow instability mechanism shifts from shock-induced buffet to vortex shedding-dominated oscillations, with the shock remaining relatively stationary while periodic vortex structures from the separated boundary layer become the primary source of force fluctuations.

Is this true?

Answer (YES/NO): YES